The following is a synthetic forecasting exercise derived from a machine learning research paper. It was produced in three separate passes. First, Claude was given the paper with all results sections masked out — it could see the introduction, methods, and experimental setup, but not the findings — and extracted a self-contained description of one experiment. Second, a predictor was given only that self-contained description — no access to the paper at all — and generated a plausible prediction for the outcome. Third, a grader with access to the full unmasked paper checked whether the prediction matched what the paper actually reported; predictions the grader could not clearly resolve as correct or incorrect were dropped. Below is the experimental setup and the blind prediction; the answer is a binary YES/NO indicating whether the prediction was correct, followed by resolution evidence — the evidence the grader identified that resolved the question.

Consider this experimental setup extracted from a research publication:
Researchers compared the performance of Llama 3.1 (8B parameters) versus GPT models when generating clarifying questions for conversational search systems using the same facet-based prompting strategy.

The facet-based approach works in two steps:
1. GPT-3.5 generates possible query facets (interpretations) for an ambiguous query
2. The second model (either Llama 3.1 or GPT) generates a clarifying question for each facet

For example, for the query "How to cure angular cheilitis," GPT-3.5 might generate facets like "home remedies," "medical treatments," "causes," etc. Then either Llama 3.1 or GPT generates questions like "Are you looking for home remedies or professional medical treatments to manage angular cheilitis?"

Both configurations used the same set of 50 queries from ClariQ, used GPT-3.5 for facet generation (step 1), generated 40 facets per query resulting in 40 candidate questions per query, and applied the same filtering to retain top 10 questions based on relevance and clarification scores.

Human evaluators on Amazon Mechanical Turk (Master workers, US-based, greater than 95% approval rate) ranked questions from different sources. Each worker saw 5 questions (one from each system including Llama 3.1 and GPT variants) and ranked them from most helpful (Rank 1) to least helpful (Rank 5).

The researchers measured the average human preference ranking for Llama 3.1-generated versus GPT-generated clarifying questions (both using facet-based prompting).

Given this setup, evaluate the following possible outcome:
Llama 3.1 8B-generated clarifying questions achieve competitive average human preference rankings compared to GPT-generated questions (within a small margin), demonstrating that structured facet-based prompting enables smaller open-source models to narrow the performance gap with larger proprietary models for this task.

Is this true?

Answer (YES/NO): NO